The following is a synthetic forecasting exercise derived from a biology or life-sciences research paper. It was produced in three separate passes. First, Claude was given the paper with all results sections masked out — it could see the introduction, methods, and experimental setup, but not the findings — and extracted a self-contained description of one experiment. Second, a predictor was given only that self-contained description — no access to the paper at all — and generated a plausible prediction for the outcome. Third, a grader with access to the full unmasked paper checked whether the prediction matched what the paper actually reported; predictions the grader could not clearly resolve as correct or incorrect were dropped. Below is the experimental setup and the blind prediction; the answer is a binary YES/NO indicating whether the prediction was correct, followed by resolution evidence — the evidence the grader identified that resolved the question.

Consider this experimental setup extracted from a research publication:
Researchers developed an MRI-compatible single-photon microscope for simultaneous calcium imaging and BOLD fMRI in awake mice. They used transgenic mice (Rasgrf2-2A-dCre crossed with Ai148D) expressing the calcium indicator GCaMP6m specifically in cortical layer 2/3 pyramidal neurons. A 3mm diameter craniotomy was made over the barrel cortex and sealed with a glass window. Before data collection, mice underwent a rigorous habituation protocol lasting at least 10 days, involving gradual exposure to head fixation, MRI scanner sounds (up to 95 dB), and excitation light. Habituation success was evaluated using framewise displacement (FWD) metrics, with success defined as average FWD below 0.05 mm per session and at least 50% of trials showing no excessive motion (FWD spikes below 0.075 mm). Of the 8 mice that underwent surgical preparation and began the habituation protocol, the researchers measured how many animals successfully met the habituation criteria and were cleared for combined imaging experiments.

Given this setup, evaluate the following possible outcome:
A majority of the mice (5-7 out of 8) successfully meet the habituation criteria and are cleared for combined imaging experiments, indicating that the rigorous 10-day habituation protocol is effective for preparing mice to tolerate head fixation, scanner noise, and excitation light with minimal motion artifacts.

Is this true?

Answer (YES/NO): YES